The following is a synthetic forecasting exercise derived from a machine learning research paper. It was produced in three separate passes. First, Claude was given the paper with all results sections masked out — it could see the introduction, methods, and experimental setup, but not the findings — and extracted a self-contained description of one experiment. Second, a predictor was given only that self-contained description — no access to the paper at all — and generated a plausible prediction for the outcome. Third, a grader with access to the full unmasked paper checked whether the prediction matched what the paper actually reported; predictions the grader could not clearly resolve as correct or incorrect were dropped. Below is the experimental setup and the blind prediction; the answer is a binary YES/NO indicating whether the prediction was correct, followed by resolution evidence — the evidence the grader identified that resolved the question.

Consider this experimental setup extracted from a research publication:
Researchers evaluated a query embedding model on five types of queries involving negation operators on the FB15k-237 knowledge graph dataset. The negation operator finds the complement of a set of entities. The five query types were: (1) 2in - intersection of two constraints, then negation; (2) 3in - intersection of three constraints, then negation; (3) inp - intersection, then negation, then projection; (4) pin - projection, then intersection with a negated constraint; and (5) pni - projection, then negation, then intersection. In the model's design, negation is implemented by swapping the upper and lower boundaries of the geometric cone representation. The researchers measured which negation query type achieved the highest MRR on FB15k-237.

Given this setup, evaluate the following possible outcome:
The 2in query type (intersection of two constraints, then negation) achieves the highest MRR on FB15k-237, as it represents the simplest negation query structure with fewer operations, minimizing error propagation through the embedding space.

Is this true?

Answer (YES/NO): NO